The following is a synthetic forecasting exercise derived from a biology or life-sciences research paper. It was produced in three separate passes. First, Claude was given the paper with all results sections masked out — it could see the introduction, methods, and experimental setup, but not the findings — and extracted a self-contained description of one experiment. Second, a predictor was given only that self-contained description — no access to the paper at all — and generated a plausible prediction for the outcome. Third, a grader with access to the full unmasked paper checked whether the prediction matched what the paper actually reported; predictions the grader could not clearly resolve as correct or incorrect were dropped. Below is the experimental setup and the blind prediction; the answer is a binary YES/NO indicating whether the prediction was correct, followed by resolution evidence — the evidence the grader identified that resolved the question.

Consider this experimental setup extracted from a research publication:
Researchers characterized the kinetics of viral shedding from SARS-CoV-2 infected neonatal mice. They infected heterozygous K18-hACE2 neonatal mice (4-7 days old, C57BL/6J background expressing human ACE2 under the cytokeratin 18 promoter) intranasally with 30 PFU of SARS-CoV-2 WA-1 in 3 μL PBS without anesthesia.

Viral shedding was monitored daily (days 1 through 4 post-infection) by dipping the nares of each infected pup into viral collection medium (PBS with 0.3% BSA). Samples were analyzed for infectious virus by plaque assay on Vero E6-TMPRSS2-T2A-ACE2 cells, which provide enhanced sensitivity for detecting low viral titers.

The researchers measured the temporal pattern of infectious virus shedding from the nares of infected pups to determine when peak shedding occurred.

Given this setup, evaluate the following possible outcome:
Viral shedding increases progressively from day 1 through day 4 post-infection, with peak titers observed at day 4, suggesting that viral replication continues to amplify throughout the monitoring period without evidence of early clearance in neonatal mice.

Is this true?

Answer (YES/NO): NO